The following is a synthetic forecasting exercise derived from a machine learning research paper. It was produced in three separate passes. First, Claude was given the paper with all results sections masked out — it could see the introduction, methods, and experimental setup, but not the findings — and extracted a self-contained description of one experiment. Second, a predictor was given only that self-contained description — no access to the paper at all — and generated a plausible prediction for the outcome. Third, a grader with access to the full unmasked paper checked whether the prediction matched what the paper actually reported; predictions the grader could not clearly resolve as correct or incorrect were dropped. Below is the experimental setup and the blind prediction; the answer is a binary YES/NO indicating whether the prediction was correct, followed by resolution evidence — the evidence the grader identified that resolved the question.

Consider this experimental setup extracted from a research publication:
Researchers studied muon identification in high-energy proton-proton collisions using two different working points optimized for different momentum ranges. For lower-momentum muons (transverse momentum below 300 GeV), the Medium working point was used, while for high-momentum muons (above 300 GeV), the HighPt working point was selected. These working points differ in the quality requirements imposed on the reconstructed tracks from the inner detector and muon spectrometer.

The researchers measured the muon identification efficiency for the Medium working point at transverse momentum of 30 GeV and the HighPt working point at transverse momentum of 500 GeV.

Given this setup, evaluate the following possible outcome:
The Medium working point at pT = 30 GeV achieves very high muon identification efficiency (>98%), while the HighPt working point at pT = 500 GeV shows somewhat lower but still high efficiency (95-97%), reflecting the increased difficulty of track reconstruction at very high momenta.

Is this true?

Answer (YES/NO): NO